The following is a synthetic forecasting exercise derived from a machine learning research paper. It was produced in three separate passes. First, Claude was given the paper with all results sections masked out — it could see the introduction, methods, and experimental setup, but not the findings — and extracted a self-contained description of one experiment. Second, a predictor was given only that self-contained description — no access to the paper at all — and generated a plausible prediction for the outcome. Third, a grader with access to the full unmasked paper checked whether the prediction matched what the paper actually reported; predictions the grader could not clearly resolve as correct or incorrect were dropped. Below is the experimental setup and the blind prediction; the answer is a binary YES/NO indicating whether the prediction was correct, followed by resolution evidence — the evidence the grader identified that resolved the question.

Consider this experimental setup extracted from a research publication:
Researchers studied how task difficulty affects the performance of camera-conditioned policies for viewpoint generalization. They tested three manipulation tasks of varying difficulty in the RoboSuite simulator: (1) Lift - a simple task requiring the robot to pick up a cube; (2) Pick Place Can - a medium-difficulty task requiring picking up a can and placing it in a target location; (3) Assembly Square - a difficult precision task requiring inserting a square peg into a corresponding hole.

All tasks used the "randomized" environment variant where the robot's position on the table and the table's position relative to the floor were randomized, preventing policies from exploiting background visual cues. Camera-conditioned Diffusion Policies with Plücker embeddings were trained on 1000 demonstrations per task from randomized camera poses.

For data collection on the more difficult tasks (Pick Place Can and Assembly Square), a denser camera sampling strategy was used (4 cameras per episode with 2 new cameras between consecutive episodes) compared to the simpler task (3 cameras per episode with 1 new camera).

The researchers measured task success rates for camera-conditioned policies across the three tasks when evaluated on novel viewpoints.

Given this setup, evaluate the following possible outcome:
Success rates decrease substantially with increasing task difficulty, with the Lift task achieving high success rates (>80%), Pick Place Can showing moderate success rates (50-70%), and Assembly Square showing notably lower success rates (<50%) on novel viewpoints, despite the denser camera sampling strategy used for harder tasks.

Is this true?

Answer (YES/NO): NO